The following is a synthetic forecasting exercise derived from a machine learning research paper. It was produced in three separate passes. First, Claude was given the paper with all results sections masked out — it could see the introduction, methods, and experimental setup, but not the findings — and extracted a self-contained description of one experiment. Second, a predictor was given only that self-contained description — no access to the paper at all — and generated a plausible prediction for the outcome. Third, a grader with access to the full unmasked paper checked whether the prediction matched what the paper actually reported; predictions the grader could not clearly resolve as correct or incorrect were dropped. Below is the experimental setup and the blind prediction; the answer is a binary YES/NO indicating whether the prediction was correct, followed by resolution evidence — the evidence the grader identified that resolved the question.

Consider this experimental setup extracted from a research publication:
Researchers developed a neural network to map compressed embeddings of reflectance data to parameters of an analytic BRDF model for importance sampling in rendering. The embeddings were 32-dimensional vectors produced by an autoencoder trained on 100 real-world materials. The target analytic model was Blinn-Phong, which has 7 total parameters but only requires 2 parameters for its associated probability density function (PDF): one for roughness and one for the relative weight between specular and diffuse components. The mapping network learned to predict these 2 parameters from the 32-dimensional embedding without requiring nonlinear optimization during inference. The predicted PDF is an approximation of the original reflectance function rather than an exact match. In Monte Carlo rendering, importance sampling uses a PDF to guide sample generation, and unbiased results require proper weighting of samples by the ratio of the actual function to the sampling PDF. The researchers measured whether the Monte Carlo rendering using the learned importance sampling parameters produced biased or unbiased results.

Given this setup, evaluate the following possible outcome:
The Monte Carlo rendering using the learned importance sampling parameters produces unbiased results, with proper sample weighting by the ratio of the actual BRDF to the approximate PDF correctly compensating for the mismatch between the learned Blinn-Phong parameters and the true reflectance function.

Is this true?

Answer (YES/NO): YES